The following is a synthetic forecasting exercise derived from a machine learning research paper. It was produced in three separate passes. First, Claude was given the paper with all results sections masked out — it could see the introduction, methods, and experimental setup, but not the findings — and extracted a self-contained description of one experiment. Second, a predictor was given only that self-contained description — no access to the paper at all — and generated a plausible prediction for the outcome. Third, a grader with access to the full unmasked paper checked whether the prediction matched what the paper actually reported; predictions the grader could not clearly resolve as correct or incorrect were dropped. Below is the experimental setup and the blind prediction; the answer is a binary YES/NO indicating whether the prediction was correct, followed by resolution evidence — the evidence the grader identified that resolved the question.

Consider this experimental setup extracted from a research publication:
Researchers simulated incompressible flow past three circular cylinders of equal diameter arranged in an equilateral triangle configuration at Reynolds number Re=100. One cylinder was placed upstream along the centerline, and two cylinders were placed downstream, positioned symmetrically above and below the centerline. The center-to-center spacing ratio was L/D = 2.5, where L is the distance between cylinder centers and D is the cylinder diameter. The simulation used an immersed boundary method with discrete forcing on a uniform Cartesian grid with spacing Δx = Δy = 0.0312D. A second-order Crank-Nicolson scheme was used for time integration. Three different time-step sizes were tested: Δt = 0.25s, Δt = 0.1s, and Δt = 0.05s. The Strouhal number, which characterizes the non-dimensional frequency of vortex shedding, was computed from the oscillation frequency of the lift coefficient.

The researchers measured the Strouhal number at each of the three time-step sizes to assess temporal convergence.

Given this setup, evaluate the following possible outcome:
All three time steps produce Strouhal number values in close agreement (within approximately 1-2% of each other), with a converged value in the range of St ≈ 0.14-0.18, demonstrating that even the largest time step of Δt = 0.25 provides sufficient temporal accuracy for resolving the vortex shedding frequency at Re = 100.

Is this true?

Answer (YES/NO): NO